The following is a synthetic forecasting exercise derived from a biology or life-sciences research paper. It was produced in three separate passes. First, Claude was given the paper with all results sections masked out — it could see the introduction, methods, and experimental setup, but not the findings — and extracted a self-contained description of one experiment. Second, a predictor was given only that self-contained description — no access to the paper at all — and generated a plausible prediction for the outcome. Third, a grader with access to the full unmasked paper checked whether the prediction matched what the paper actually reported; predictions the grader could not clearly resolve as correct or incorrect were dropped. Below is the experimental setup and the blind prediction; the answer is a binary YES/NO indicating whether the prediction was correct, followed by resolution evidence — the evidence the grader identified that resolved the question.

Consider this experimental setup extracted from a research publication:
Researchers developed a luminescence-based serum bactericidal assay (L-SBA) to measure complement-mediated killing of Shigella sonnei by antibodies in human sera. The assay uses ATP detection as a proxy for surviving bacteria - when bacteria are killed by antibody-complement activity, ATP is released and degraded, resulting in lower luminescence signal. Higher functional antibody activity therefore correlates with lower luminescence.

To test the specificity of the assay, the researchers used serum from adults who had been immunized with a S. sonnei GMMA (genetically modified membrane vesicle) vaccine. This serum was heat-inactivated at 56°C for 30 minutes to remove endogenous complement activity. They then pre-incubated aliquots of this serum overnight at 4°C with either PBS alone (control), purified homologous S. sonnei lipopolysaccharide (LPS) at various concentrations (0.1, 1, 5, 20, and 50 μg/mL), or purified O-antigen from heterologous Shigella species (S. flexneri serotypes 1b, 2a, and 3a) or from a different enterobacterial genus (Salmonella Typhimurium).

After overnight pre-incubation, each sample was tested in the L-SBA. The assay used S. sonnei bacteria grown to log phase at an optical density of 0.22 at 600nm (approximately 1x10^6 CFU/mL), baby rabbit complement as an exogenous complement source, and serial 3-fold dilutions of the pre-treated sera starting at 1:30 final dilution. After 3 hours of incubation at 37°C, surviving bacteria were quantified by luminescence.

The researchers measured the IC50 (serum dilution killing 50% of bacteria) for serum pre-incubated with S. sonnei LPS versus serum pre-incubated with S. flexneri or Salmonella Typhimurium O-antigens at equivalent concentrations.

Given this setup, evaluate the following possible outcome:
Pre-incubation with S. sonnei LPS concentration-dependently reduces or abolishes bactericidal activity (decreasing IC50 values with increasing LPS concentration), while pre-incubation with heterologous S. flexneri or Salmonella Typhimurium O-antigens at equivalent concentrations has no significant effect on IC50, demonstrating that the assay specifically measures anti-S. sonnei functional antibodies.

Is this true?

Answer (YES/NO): NO